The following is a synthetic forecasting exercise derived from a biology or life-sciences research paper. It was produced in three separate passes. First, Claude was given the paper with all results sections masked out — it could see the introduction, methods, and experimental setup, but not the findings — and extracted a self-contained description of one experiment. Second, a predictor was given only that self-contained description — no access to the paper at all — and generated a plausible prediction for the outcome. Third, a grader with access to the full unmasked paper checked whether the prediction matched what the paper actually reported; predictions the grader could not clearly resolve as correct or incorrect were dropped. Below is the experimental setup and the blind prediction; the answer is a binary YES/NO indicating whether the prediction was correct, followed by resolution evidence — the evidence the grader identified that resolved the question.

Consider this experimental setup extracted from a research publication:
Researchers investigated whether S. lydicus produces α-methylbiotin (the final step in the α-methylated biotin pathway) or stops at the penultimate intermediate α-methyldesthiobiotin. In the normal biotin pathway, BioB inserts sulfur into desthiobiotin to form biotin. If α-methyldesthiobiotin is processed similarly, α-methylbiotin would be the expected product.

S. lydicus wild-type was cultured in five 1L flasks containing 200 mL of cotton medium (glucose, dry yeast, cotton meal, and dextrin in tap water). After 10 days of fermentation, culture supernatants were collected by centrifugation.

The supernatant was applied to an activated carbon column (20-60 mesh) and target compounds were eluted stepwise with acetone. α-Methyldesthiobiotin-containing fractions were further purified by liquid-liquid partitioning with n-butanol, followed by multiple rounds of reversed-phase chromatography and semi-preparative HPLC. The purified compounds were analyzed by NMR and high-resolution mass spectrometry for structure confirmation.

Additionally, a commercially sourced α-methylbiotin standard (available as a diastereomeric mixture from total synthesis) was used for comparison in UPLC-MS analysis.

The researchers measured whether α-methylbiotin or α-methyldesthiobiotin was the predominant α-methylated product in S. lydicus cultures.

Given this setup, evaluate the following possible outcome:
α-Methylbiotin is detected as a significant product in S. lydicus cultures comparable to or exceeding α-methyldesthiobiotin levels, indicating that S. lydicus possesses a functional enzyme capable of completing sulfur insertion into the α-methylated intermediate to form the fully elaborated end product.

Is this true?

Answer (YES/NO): NO